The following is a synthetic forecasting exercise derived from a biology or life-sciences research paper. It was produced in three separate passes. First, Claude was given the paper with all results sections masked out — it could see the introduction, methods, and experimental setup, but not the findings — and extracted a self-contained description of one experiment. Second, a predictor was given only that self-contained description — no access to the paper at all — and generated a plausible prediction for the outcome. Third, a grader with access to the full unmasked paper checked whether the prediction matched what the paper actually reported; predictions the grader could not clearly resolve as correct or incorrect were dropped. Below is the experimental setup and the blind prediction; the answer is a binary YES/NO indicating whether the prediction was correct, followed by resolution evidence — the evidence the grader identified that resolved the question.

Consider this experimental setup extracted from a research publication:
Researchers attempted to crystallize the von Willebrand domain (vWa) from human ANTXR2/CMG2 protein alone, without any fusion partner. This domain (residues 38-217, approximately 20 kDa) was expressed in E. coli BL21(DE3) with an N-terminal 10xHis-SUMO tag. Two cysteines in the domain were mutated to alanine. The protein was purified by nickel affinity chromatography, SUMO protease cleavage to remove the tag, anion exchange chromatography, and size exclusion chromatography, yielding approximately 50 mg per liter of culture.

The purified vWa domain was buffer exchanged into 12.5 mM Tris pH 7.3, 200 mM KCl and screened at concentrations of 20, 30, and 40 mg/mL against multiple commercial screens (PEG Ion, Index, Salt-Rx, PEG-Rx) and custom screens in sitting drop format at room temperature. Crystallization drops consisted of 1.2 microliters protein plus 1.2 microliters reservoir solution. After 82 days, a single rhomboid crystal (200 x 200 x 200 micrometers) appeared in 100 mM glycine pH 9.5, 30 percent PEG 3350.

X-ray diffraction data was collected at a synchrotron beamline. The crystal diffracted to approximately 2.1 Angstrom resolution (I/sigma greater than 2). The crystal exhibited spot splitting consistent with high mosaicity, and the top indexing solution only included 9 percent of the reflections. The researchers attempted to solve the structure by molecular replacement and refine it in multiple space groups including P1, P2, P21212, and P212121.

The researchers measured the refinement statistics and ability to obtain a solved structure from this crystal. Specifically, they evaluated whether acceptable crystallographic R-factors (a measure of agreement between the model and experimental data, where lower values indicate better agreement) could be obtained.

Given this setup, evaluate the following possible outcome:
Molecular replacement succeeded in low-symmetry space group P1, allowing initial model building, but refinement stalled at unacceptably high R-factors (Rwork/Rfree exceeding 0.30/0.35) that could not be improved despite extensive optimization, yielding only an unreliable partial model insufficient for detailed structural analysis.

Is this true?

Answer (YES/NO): NO